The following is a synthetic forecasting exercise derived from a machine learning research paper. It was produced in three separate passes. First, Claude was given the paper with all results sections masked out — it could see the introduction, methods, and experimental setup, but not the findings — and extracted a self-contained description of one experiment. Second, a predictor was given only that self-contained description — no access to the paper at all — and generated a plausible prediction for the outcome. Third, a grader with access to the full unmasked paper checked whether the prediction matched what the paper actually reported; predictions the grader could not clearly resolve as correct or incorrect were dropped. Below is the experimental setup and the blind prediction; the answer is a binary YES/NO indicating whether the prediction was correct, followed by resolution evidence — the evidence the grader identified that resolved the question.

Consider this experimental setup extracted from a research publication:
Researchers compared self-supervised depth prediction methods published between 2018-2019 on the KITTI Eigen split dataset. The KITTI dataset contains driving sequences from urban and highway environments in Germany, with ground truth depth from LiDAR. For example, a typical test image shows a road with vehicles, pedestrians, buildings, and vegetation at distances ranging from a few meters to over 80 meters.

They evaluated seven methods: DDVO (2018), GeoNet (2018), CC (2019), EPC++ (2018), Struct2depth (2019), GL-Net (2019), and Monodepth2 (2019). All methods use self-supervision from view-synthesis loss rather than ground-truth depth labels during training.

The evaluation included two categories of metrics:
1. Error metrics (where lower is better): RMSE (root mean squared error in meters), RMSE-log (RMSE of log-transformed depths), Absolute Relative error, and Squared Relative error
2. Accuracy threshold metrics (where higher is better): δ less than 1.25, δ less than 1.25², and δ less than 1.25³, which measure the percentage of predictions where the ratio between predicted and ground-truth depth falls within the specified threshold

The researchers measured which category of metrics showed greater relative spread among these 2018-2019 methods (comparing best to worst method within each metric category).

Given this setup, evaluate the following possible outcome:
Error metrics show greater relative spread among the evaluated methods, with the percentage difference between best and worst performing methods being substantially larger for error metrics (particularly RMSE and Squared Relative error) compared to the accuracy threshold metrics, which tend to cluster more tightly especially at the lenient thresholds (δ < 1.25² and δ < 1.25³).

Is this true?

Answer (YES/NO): YES